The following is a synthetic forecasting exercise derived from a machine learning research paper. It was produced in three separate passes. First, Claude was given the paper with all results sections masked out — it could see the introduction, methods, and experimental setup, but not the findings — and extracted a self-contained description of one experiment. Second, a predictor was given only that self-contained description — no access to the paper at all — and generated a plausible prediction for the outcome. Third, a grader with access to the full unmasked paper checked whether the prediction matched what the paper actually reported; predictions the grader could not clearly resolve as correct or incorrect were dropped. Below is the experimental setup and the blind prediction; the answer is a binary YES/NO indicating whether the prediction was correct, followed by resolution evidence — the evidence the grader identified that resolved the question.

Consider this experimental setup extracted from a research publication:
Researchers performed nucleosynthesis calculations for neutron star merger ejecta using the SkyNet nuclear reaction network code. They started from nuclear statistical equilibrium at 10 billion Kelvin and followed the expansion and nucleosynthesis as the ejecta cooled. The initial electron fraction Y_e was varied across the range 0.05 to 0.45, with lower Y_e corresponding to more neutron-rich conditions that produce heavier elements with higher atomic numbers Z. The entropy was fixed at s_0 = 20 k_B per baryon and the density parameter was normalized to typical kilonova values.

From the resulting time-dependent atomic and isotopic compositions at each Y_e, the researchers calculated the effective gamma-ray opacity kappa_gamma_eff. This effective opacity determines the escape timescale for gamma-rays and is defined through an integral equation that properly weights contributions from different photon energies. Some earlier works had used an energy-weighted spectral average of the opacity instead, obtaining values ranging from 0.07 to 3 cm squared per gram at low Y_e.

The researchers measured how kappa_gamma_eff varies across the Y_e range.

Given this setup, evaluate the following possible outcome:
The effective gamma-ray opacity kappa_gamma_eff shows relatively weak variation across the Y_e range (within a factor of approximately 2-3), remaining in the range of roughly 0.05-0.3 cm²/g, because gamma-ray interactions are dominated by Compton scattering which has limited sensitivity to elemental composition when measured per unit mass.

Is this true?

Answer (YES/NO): NO